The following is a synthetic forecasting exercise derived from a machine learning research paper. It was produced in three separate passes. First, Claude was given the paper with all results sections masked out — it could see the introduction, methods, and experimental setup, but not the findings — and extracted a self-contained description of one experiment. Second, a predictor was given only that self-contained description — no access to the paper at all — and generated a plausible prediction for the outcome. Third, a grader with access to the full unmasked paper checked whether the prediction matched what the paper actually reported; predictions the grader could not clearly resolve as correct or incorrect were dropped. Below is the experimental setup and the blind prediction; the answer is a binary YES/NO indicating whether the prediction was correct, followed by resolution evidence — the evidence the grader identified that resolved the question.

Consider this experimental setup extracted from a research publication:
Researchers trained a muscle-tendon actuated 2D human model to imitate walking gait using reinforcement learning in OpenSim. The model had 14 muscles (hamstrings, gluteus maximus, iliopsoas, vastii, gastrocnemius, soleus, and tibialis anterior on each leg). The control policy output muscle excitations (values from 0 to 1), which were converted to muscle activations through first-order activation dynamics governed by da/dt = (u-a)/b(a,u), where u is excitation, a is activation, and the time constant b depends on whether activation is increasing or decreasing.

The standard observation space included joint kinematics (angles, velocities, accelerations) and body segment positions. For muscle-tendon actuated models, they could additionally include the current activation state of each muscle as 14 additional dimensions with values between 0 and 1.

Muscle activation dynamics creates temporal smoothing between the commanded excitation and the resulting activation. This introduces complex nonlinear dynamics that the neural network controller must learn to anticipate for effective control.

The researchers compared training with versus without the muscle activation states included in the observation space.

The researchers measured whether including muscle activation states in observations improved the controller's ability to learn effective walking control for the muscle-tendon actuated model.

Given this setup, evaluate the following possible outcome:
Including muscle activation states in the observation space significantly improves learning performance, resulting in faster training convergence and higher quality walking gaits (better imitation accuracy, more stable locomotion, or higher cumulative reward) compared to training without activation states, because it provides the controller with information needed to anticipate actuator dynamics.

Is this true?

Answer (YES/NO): YES